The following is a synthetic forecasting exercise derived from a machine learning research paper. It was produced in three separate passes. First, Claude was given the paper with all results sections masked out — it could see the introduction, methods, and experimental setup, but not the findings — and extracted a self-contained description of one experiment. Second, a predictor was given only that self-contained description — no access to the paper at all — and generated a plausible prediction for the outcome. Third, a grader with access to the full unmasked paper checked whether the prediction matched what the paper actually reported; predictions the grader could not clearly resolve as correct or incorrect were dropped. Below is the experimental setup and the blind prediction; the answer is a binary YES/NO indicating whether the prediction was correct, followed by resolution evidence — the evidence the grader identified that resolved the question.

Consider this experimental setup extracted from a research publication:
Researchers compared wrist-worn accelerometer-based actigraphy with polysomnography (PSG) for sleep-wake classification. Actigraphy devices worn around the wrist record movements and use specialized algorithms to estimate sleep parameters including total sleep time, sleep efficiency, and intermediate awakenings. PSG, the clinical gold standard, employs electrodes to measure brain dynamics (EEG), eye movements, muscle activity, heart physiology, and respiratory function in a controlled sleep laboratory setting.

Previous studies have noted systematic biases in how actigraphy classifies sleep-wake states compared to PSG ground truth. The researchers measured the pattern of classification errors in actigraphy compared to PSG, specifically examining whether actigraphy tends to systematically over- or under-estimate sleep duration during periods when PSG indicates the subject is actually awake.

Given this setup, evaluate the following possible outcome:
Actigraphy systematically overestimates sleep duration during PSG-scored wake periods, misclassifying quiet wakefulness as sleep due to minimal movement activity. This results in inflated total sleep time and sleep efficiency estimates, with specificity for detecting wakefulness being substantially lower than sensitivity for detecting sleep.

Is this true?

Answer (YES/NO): YES